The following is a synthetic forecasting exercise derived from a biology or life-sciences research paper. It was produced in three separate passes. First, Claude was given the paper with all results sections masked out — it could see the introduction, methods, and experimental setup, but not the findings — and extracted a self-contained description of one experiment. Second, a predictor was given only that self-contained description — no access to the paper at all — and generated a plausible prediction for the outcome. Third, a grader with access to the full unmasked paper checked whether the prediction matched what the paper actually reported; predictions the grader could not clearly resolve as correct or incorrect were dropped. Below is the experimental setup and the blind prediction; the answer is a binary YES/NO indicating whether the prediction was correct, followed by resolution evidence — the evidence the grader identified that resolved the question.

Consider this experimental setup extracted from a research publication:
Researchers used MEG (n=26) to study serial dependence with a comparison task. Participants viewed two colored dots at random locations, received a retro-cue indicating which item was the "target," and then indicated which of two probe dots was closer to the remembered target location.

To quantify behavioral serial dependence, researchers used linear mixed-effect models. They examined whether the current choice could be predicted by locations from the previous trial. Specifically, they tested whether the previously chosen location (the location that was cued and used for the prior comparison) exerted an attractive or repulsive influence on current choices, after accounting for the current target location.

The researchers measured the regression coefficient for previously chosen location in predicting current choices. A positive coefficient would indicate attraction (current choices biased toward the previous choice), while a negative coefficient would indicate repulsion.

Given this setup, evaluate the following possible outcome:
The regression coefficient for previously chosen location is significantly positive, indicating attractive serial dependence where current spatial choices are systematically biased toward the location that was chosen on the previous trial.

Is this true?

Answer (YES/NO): YES